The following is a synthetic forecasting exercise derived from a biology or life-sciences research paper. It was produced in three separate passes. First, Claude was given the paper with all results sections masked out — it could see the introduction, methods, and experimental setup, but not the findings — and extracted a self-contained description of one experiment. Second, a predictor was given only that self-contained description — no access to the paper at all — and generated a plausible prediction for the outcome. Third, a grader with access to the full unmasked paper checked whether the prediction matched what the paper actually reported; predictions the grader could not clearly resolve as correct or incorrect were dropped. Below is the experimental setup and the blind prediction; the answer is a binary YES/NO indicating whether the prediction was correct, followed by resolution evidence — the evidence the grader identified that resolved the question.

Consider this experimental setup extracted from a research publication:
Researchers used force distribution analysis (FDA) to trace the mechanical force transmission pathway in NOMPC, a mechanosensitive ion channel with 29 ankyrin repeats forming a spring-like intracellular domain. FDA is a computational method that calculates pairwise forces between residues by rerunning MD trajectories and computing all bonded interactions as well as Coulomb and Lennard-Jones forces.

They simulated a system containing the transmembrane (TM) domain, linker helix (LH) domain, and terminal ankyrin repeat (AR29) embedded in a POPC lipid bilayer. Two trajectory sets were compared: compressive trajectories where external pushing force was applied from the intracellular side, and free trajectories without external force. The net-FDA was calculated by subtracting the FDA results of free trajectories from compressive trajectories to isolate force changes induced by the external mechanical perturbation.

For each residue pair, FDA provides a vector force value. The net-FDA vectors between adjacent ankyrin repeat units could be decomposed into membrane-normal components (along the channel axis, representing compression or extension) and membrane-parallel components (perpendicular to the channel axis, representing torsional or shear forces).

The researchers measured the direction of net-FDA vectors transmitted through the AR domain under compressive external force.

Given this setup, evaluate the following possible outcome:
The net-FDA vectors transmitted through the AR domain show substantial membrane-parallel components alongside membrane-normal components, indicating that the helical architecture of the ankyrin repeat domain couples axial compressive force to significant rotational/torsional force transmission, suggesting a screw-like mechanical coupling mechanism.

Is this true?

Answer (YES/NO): YES